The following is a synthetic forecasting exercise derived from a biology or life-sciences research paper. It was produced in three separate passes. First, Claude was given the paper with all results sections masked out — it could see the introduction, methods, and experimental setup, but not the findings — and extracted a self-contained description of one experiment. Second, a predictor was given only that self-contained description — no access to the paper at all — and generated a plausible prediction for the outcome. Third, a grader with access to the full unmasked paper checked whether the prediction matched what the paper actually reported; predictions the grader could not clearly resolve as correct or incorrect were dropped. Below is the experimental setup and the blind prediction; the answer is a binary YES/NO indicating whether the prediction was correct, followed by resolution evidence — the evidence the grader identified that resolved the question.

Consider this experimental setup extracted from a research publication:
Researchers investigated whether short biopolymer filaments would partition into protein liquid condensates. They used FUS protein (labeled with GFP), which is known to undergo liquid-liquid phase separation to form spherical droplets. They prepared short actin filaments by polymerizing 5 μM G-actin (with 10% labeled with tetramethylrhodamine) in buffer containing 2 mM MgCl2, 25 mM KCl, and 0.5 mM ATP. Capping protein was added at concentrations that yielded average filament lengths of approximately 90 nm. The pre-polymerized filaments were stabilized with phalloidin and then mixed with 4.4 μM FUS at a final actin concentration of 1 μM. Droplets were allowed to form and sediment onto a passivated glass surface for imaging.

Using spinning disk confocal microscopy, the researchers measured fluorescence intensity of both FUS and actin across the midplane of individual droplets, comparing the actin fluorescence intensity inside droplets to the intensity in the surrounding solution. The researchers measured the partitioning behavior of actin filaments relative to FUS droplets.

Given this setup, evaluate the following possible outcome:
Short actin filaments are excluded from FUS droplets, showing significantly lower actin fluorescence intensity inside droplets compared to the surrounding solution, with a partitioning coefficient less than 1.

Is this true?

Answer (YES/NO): NO